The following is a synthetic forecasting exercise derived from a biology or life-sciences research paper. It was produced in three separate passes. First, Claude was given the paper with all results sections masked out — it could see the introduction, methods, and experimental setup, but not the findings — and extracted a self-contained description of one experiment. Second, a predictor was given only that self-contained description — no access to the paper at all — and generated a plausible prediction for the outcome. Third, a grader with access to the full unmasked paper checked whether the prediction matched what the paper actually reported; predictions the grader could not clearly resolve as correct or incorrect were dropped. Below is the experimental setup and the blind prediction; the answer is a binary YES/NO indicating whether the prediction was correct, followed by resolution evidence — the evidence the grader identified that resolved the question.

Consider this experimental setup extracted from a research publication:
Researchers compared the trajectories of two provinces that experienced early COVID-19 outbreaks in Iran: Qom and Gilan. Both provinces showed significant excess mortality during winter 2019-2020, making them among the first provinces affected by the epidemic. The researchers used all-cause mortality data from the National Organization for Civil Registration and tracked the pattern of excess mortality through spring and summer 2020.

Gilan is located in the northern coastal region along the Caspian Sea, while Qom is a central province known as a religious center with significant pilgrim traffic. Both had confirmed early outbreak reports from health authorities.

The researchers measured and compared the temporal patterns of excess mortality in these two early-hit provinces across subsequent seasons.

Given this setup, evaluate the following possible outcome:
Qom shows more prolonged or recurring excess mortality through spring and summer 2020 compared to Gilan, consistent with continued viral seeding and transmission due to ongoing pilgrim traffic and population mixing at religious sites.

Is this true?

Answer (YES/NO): YES